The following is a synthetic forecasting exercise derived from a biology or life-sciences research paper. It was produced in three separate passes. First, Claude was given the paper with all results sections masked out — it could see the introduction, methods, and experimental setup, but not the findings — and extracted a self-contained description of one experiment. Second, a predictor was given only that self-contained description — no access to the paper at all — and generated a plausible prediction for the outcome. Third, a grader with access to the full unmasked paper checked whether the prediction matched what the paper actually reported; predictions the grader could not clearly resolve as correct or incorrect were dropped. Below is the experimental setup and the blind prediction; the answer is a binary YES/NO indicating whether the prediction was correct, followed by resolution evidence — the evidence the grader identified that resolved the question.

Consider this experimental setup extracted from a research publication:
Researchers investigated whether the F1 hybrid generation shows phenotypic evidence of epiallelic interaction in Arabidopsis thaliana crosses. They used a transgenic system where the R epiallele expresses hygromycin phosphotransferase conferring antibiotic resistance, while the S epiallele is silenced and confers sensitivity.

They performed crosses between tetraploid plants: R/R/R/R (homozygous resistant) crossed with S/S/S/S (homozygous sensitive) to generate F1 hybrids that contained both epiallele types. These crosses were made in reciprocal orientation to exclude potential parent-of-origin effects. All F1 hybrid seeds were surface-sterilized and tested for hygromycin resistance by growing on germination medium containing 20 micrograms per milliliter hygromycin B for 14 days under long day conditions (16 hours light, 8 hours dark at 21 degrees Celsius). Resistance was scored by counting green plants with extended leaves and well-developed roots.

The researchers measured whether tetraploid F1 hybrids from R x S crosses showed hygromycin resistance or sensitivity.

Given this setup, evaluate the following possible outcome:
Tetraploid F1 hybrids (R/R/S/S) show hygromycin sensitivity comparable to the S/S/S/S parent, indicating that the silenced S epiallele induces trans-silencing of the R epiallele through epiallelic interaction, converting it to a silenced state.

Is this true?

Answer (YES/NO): NO